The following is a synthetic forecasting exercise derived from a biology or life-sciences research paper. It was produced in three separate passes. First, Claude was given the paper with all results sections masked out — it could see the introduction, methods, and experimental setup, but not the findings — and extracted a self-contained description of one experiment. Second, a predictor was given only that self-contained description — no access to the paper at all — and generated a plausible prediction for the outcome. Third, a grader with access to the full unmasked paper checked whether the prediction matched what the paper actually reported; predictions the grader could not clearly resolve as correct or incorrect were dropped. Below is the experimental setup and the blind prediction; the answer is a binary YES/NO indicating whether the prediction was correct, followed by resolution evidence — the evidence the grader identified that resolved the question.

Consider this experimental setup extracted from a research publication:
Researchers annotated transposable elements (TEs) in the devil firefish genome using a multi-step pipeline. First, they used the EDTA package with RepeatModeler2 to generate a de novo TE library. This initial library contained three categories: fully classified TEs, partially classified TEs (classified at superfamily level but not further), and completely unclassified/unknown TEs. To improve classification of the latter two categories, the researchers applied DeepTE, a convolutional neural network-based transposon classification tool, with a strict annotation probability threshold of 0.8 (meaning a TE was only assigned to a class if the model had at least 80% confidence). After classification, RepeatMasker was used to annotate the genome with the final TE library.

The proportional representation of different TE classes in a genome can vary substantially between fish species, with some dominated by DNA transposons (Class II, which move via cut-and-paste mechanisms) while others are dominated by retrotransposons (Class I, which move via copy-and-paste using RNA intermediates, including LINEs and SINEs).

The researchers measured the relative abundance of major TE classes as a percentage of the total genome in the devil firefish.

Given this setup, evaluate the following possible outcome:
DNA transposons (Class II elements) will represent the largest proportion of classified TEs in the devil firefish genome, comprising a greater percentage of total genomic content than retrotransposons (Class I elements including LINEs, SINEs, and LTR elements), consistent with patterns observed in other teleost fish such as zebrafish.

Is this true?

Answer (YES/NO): YES